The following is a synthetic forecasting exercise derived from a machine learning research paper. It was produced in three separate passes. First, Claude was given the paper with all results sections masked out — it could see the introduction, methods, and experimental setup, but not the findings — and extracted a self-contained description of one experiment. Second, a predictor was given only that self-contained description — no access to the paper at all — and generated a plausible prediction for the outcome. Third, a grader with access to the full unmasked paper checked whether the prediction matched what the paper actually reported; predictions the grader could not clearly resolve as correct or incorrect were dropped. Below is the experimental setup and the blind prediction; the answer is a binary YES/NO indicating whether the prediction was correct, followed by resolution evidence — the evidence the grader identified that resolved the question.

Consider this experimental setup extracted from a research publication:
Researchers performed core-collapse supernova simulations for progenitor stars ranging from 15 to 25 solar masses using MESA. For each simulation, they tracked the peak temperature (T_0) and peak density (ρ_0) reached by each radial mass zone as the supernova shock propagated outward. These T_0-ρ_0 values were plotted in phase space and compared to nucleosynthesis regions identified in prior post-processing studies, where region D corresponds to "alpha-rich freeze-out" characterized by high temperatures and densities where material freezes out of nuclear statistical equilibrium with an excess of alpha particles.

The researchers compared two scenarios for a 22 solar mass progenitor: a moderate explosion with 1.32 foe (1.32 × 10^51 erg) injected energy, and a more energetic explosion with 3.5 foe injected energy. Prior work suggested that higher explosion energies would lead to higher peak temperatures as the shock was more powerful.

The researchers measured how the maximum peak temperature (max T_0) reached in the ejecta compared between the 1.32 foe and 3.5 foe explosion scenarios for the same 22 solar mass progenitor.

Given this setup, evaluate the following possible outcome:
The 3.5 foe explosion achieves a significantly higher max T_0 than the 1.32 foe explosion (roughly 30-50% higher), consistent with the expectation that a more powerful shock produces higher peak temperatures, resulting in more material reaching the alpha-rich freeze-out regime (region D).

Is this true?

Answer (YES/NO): NO